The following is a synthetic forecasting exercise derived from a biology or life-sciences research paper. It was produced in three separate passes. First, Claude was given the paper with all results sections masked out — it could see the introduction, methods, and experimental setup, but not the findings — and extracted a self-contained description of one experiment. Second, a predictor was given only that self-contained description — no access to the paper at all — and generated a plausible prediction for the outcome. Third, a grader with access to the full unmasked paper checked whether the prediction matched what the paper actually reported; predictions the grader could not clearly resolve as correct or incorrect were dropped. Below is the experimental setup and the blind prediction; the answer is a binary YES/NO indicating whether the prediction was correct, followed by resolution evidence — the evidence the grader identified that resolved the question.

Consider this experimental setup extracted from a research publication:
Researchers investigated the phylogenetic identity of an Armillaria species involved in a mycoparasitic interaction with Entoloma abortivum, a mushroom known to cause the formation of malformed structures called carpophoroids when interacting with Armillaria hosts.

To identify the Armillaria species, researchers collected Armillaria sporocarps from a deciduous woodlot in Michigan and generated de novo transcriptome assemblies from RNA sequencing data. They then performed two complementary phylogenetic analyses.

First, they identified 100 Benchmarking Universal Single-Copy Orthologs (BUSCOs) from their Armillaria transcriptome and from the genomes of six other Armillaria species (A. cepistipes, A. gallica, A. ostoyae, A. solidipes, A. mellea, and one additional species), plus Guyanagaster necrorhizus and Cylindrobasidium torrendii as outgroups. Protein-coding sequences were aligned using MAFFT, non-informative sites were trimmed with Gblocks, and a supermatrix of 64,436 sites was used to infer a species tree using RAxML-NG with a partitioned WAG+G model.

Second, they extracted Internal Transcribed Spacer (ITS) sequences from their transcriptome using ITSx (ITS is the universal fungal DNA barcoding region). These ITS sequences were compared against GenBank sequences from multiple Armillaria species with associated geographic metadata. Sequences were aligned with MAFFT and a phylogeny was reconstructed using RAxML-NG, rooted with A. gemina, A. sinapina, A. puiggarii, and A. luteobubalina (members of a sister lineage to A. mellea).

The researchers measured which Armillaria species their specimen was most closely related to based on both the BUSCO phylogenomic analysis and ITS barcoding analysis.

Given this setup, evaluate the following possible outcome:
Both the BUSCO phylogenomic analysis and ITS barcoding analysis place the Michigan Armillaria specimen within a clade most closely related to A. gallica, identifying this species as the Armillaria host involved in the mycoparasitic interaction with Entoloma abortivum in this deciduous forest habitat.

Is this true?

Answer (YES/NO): NO